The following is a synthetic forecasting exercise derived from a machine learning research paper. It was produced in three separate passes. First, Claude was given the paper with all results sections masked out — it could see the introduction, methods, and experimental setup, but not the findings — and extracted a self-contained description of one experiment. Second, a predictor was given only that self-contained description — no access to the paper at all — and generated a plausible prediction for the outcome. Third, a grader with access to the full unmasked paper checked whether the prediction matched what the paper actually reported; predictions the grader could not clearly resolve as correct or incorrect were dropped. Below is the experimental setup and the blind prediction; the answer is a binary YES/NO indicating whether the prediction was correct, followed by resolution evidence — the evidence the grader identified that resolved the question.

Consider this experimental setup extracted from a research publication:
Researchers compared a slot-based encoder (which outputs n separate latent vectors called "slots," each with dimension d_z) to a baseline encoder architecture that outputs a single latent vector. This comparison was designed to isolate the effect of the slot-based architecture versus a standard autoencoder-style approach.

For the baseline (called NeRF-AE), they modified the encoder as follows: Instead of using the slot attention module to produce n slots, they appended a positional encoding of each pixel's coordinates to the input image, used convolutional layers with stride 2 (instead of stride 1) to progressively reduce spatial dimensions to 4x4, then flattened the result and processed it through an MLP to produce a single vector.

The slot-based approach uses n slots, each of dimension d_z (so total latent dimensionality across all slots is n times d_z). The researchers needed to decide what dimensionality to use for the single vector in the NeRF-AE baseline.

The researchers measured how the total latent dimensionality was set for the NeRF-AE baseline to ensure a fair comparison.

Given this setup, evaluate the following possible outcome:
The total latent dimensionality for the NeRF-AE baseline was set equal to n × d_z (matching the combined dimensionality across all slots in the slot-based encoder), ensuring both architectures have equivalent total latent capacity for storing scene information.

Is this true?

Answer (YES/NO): YES